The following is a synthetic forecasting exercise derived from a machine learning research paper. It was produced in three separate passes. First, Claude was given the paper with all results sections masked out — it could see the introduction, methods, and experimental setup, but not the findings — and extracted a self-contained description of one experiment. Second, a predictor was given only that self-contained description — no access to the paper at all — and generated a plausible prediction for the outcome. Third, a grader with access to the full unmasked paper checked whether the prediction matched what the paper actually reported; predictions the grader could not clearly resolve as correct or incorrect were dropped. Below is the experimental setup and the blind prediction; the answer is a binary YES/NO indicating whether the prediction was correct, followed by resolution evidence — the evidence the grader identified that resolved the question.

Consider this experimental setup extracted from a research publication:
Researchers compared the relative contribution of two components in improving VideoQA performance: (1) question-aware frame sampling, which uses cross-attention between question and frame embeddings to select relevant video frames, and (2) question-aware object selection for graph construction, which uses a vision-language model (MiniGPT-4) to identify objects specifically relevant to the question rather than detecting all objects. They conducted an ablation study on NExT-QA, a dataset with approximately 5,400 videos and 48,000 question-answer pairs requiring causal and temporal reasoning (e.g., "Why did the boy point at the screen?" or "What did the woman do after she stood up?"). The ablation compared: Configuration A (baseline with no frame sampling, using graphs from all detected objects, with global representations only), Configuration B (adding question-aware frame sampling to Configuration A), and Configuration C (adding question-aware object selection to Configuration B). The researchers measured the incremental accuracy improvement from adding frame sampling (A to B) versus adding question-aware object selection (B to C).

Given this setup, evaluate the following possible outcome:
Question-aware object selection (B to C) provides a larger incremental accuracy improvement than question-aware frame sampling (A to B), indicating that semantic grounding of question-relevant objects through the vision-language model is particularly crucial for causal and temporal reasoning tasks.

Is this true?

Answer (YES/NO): NO